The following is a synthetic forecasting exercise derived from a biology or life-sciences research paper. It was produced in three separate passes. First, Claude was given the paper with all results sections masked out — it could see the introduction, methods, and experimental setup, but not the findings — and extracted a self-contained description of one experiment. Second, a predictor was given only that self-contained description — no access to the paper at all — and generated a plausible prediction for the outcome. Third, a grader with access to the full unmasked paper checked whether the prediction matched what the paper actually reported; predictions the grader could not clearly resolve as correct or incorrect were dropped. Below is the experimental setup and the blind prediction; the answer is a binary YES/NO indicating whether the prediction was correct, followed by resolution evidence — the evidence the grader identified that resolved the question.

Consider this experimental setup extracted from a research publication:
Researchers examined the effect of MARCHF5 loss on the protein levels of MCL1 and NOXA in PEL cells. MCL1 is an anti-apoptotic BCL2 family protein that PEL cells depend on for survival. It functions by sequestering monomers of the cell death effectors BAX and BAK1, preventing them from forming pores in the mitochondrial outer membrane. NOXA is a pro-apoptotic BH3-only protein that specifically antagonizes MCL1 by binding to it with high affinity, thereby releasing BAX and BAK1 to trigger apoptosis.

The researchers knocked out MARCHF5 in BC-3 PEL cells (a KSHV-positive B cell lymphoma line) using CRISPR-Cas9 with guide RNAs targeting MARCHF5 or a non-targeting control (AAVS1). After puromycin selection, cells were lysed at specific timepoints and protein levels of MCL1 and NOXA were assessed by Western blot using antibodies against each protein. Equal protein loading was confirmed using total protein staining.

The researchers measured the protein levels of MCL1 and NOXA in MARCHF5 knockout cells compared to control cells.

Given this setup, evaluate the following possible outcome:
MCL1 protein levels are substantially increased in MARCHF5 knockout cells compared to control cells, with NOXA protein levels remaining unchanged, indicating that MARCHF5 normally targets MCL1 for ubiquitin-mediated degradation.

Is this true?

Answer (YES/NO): NO